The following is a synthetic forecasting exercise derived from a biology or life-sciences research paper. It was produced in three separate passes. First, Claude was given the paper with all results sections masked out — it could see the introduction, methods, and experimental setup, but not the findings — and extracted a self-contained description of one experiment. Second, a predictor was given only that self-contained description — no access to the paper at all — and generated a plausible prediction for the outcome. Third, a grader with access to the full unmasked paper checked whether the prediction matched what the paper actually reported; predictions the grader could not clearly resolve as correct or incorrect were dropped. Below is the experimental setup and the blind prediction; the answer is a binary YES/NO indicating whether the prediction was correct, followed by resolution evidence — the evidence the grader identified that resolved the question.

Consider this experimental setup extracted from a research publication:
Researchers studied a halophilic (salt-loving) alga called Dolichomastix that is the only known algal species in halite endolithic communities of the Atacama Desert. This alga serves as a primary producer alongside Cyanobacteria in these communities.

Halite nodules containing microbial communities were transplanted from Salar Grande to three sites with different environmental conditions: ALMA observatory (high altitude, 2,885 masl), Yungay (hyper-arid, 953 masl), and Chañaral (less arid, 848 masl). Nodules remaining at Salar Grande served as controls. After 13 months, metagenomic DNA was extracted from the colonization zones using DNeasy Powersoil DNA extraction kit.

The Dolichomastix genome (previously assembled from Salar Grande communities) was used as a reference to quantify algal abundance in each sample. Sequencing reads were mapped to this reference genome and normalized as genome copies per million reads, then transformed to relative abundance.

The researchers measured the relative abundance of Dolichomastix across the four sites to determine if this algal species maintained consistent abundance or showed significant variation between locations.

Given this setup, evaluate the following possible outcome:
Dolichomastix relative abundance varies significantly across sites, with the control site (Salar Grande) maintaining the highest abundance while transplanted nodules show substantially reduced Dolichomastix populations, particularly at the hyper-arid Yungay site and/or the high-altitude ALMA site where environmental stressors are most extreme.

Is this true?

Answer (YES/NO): NO